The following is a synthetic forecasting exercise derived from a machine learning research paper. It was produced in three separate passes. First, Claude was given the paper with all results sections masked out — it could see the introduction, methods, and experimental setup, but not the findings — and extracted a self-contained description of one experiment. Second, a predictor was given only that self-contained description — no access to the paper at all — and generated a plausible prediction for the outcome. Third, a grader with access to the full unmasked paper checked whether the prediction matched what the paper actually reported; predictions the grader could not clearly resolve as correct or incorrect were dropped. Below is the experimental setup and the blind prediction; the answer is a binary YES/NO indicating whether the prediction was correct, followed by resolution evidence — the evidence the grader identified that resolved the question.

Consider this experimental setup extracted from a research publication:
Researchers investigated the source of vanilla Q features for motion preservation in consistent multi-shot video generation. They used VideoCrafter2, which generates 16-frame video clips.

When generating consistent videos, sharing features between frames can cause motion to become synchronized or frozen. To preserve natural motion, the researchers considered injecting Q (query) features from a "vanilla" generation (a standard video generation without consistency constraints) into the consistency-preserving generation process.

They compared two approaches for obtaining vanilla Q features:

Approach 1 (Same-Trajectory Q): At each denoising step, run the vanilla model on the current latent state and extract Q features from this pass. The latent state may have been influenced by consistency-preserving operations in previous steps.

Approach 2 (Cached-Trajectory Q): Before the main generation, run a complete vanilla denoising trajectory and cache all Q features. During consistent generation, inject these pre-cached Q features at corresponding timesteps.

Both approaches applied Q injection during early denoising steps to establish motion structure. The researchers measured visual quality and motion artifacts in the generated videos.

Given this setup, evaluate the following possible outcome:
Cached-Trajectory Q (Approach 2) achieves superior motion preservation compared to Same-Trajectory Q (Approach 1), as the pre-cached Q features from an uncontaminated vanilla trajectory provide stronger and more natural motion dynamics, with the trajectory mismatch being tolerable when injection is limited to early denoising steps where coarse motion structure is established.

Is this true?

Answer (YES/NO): YES